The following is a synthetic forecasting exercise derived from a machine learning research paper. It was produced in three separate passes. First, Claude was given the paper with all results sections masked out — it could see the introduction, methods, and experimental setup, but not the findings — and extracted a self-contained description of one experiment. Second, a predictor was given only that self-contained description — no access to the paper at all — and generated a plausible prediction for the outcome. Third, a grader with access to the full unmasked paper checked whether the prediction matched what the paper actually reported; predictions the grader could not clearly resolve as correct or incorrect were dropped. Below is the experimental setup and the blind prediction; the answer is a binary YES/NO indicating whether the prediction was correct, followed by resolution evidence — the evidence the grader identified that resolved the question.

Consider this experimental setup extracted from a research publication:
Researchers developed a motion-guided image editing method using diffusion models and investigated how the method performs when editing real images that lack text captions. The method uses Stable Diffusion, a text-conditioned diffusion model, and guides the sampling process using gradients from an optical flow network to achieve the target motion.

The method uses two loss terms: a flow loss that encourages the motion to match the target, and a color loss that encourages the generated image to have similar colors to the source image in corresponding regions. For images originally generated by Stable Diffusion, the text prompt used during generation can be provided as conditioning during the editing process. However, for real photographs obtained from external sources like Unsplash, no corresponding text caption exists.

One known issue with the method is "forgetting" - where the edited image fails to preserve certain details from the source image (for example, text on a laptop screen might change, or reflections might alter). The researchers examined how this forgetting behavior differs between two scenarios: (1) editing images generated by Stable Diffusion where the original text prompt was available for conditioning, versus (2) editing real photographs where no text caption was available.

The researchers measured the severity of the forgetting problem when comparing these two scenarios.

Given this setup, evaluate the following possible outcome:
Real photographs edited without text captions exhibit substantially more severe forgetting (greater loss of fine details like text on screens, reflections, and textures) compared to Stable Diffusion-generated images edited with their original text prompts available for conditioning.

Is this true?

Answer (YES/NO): YES